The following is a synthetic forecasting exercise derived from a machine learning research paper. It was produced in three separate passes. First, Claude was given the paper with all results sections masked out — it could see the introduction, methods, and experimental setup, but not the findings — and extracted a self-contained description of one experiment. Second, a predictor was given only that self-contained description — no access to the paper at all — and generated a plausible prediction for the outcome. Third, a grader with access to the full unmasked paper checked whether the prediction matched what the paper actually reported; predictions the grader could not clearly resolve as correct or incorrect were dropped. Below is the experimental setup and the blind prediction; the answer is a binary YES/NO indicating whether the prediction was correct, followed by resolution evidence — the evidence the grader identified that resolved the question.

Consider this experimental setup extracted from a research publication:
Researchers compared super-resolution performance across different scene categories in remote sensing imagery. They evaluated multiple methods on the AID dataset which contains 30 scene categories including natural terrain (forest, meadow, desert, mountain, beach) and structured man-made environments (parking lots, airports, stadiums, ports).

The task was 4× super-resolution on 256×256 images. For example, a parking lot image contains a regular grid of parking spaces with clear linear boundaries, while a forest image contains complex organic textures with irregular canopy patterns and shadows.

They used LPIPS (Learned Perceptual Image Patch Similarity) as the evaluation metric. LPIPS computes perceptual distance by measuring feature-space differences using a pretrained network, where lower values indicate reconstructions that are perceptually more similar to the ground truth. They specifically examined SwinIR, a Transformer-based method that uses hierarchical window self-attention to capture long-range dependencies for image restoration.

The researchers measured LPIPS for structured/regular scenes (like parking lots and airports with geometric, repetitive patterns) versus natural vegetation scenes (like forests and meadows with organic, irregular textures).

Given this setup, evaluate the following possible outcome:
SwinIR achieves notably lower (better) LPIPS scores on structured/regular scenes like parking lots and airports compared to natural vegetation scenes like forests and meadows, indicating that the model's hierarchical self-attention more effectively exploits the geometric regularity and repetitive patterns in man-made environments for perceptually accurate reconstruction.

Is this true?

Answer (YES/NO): YES